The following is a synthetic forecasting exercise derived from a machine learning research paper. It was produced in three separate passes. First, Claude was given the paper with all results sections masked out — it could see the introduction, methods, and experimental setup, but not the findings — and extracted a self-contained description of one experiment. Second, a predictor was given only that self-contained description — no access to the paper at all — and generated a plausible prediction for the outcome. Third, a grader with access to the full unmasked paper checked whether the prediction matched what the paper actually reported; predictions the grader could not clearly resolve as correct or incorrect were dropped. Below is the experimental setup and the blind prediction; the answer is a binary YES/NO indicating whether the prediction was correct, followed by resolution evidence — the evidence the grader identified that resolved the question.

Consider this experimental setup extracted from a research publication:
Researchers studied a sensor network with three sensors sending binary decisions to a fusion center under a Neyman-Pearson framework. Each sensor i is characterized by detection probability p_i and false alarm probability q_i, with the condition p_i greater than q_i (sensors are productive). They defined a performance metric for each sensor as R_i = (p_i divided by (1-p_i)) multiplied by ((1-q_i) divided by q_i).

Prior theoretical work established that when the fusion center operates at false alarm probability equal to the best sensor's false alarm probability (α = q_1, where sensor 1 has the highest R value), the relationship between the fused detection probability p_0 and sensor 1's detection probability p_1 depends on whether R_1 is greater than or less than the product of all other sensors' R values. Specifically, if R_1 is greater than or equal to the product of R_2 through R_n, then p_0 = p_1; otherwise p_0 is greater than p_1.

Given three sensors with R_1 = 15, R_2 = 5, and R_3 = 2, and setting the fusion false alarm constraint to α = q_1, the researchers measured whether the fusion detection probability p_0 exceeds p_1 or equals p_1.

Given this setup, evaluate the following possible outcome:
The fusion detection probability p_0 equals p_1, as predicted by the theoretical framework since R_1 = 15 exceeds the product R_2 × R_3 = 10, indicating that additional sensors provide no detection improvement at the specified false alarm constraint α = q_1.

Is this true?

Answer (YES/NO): YES